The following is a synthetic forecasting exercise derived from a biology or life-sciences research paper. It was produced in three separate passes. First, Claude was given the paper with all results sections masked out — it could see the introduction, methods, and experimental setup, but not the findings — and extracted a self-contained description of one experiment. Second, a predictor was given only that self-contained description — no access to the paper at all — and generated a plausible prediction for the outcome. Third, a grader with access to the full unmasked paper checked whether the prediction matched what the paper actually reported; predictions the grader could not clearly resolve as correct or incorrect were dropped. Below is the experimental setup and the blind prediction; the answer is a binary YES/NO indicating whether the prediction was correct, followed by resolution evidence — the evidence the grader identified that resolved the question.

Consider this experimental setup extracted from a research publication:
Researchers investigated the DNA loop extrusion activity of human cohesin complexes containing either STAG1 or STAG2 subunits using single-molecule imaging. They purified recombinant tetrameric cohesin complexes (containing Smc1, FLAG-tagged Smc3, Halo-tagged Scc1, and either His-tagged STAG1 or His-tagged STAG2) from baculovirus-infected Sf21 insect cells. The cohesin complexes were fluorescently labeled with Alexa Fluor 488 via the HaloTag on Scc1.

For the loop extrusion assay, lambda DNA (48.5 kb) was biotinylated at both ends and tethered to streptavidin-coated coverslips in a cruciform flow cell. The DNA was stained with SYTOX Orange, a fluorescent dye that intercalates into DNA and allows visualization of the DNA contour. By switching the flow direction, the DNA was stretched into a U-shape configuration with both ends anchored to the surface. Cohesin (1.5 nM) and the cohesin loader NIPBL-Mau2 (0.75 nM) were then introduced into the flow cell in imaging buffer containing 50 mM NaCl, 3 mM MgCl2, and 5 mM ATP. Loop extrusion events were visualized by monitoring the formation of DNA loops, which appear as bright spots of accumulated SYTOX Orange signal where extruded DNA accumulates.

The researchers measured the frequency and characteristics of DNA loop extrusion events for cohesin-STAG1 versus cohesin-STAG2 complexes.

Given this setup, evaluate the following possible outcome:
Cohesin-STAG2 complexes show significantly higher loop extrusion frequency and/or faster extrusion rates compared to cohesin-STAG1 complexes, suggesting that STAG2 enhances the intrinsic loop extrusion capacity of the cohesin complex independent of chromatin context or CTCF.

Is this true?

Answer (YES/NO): NO